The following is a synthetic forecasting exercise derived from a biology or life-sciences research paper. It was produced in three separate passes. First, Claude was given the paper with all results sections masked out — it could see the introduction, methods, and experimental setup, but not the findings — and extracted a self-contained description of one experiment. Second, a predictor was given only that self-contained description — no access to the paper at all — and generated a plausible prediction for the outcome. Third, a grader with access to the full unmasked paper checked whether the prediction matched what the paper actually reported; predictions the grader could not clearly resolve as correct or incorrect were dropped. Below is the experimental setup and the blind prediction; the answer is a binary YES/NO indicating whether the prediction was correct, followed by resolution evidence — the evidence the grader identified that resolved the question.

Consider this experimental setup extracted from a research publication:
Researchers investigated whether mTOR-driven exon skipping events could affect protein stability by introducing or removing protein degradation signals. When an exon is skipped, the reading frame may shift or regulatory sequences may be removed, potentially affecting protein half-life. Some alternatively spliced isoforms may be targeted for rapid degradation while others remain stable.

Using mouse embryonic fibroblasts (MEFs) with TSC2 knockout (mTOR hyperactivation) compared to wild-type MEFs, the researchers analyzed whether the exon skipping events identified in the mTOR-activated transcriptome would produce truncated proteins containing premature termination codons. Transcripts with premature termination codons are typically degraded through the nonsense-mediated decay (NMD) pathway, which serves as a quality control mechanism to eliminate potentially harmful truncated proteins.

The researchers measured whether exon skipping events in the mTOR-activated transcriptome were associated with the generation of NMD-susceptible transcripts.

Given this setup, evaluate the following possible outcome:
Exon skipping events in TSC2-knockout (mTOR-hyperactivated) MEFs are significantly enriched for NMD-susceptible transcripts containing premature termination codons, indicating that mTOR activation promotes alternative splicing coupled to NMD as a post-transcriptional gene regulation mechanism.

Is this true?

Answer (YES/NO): NO